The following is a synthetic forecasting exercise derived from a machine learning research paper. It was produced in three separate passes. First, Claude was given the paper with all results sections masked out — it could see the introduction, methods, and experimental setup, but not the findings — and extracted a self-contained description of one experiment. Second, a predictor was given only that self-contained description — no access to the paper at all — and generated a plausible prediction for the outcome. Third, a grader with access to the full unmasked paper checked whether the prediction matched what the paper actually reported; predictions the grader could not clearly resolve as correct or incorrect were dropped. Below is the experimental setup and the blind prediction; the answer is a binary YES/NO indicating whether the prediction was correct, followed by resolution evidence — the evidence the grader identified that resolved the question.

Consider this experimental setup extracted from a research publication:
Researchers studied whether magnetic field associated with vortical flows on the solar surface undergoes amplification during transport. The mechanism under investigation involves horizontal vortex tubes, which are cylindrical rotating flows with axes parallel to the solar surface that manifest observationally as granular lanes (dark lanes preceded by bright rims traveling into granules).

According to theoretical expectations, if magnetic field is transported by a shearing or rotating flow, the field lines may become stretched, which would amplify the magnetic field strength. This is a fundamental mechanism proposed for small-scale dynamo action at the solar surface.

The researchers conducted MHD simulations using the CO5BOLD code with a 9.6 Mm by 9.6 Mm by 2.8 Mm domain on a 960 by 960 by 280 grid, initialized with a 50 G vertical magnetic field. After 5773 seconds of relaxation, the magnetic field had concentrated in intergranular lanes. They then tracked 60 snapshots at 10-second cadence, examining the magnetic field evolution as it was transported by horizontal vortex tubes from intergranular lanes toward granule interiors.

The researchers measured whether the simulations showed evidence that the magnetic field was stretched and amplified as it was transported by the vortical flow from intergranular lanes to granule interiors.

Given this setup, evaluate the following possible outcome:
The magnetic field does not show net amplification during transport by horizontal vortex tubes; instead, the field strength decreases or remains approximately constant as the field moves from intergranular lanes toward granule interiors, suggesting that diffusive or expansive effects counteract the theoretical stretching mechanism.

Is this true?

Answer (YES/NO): NO